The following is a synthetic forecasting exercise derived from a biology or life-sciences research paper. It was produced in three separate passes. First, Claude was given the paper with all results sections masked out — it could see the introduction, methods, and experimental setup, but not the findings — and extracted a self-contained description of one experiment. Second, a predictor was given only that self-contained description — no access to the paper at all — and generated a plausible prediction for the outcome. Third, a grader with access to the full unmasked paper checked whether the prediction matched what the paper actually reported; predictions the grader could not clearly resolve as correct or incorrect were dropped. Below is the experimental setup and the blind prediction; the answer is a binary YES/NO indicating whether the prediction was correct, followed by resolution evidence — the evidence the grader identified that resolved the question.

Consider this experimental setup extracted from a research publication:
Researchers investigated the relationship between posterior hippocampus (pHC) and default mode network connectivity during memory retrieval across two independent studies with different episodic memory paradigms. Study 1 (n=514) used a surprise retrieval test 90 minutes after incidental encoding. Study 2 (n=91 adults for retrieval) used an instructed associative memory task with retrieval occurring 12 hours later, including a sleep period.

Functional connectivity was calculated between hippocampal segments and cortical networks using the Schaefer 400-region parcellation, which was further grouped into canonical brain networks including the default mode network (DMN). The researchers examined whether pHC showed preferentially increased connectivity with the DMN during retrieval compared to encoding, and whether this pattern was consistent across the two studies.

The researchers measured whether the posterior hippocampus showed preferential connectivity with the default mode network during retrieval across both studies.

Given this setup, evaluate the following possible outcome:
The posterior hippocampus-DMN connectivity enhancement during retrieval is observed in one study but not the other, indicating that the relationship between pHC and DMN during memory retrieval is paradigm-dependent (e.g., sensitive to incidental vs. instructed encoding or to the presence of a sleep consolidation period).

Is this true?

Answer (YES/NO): YES